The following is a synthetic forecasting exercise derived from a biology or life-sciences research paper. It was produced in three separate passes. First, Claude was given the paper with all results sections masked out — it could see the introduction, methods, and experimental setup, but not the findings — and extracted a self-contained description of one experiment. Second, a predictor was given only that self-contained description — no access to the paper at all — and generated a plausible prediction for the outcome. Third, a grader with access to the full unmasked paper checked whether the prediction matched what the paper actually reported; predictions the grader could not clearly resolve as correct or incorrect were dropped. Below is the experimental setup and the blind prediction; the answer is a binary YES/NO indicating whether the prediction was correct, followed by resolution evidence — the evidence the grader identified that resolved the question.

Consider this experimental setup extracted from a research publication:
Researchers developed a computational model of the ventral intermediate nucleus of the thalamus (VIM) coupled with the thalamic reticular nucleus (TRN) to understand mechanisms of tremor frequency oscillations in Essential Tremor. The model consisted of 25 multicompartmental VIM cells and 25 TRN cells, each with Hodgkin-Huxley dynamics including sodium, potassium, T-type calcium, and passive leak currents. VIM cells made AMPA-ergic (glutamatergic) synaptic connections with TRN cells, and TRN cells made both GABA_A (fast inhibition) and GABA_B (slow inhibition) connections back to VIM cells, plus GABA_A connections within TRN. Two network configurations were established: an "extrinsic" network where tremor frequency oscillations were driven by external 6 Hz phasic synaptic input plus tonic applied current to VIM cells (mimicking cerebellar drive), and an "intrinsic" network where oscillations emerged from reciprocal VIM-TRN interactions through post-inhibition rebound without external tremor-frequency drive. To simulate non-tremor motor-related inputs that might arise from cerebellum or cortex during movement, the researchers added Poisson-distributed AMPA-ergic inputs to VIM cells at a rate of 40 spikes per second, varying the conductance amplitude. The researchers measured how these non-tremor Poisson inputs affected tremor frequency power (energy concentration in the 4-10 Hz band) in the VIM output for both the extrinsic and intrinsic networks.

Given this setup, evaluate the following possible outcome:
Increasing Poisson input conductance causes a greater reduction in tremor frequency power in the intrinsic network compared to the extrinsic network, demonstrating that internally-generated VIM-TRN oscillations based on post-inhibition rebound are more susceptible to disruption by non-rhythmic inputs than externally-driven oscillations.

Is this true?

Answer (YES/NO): NO